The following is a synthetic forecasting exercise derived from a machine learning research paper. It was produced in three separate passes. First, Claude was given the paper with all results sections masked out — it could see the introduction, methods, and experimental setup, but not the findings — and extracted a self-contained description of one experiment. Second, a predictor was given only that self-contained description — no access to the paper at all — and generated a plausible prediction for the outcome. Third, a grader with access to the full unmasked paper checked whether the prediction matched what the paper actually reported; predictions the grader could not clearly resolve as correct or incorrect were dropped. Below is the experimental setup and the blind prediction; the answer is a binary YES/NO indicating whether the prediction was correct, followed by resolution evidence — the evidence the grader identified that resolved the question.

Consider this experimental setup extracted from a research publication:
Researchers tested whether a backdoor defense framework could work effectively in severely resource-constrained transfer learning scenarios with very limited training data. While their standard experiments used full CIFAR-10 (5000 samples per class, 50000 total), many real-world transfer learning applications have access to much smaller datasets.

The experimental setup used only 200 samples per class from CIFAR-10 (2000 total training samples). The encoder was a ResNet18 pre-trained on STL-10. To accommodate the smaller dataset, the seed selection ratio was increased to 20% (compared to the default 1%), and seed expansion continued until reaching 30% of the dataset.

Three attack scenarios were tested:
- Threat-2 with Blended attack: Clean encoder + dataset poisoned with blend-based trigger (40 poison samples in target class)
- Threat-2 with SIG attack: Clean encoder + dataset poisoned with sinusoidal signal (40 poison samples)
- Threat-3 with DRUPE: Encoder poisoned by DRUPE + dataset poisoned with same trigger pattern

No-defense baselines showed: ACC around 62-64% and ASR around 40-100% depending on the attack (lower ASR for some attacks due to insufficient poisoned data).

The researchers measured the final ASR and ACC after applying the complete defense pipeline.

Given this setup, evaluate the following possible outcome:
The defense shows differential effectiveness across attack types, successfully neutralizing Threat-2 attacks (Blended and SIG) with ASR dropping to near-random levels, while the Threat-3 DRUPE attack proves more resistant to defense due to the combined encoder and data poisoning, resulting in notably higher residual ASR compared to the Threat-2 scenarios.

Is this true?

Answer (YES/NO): NO